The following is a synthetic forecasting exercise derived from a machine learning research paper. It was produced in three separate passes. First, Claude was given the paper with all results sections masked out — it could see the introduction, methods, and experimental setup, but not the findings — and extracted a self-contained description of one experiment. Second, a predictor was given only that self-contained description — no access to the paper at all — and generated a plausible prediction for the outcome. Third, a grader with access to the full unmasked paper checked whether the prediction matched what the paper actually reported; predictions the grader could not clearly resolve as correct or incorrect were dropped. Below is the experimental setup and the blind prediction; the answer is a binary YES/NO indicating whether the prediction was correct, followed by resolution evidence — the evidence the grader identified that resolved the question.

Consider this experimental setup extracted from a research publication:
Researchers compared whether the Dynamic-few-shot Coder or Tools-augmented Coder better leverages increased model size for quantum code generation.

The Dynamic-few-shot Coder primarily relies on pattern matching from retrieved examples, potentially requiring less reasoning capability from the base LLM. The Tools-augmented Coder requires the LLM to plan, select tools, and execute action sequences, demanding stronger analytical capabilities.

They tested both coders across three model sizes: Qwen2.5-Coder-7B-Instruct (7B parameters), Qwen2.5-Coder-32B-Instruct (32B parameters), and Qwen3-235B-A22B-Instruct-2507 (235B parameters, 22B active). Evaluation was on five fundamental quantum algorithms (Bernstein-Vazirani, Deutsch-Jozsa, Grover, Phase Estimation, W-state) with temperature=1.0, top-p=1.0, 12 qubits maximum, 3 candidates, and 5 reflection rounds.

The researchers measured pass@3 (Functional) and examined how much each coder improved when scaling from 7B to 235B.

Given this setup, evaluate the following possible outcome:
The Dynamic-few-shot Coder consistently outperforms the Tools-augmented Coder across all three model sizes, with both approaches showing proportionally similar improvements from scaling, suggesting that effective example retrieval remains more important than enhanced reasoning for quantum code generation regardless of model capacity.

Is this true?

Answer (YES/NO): NO